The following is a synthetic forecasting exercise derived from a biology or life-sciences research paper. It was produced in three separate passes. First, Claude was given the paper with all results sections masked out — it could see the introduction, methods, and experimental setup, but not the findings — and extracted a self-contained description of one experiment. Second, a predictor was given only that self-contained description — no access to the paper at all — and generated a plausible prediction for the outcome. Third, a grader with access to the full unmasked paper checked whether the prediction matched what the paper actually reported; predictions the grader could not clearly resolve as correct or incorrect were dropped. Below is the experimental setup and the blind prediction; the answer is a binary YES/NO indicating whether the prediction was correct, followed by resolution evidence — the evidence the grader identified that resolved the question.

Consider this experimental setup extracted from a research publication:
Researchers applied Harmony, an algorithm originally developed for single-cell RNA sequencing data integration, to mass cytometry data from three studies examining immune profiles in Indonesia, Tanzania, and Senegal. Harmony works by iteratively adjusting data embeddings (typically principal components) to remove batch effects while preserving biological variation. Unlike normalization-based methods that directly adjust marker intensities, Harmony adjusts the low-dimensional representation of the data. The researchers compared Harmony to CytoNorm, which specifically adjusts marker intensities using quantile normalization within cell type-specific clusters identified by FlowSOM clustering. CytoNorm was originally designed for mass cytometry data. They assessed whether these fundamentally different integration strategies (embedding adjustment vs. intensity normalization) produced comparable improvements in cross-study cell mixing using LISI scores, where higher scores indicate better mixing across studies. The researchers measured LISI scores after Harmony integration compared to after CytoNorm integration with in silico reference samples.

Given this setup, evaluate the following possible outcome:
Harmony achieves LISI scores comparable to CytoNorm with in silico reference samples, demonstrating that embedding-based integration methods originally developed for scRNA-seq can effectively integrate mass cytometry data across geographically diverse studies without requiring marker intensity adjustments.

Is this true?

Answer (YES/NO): NO